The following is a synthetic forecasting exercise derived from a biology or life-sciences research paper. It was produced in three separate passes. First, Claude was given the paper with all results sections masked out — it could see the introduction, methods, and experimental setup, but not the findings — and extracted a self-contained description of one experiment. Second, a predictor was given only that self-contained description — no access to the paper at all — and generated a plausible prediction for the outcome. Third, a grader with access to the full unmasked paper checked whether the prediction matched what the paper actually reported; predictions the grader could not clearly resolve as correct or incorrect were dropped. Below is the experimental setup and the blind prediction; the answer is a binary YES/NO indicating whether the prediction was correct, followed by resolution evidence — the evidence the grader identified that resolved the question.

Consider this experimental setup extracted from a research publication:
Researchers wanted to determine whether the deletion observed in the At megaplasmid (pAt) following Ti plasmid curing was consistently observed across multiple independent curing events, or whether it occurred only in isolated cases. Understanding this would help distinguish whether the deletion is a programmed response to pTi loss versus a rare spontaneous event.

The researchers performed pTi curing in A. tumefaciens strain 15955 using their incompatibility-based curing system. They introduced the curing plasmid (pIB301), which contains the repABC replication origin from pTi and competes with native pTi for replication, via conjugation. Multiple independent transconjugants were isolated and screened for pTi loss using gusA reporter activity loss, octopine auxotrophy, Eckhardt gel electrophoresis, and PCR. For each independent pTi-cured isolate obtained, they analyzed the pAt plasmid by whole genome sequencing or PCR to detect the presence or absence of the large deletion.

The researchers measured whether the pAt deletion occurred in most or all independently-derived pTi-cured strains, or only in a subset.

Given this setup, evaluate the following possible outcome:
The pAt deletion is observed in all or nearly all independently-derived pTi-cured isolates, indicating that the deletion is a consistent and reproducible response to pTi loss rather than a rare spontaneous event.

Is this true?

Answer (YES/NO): YES